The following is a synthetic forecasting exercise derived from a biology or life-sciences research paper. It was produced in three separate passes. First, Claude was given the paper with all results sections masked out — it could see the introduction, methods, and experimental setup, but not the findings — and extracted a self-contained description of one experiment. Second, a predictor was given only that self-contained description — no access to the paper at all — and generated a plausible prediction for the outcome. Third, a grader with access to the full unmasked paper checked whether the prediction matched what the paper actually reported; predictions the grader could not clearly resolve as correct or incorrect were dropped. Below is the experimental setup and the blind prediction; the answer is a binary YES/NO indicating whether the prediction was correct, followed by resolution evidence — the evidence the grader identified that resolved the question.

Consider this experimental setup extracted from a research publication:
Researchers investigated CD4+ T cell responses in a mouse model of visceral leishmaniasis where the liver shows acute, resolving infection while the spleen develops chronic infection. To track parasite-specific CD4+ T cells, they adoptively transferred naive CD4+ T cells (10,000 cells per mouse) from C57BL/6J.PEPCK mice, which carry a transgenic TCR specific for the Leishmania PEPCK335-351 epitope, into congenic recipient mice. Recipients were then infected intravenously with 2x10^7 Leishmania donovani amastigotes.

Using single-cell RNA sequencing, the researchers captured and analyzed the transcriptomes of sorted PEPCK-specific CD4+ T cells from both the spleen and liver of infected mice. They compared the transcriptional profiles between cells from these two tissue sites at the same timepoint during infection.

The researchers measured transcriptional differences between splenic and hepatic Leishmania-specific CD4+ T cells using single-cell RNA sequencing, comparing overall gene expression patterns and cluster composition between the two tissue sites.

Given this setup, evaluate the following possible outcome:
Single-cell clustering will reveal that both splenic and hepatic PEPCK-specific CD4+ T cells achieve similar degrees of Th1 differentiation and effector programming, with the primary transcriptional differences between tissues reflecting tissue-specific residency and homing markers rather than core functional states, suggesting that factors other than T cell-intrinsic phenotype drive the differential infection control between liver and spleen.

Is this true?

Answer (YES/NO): NO